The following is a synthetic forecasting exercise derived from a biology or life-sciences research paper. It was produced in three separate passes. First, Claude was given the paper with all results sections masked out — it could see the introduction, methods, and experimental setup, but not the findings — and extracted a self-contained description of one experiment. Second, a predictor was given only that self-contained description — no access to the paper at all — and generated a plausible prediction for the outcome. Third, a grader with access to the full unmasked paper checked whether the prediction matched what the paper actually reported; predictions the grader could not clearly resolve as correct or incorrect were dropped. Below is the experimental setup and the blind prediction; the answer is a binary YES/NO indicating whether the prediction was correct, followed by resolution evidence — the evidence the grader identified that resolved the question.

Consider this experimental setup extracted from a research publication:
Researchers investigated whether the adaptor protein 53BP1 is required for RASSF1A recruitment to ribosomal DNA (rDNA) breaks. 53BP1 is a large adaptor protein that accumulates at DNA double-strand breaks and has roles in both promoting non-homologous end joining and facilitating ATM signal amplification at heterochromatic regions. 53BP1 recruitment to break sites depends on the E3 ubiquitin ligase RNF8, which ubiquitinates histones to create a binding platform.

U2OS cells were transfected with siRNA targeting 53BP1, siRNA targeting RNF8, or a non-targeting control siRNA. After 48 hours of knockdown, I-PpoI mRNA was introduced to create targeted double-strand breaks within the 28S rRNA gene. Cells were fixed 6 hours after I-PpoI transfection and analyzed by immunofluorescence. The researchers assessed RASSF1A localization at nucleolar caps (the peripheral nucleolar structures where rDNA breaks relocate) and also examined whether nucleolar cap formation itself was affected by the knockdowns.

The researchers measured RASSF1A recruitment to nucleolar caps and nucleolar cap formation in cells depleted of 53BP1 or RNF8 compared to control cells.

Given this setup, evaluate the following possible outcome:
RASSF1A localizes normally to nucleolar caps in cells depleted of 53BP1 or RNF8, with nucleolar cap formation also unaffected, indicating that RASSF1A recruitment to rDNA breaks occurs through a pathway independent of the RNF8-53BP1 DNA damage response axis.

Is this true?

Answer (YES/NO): NO